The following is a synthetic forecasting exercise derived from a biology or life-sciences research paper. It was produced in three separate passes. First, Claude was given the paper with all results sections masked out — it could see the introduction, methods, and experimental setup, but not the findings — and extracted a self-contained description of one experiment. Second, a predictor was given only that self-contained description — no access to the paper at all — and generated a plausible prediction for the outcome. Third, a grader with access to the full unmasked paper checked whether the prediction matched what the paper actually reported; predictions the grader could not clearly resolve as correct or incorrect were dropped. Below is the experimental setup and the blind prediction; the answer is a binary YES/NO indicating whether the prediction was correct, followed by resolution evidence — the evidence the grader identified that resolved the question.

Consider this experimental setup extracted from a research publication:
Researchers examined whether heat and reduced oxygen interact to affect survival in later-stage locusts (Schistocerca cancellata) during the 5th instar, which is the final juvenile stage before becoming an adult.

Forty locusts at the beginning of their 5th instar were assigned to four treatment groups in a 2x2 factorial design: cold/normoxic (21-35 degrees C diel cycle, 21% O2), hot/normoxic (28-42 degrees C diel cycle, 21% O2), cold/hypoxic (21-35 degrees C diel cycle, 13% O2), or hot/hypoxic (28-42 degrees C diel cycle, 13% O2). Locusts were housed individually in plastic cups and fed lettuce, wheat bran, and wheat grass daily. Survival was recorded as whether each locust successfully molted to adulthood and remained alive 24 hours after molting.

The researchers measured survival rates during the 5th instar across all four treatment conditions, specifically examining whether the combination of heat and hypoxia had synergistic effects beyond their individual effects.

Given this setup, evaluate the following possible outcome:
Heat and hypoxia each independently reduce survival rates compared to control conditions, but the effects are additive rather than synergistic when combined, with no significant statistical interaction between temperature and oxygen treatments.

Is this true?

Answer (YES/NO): NO